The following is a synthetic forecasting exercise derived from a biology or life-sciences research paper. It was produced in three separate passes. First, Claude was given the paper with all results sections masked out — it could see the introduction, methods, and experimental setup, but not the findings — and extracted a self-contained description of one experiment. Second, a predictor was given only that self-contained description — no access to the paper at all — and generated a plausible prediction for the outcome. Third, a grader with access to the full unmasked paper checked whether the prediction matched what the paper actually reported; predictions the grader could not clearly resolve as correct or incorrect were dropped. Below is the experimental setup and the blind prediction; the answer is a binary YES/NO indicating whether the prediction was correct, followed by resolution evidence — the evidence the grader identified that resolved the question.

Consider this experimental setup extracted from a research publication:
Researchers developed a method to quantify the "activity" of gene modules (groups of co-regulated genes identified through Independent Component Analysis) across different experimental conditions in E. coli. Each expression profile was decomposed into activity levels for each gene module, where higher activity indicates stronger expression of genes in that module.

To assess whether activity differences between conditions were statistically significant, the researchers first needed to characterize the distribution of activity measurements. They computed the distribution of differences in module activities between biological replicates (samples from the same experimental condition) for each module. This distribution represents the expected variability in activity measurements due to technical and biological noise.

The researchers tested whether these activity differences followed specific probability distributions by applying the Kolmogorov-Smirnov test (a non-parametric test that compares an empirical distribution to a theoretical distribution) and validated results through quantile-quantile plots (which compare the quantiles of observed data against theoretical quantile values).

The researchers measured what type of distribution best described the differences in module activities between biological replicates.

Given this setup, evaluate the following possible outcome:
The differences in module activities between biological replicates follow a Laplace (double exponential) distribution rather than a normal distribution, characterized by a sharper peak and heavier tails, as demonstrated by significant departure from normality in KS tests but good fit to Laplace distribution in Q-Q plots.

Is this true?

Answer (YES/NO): NO